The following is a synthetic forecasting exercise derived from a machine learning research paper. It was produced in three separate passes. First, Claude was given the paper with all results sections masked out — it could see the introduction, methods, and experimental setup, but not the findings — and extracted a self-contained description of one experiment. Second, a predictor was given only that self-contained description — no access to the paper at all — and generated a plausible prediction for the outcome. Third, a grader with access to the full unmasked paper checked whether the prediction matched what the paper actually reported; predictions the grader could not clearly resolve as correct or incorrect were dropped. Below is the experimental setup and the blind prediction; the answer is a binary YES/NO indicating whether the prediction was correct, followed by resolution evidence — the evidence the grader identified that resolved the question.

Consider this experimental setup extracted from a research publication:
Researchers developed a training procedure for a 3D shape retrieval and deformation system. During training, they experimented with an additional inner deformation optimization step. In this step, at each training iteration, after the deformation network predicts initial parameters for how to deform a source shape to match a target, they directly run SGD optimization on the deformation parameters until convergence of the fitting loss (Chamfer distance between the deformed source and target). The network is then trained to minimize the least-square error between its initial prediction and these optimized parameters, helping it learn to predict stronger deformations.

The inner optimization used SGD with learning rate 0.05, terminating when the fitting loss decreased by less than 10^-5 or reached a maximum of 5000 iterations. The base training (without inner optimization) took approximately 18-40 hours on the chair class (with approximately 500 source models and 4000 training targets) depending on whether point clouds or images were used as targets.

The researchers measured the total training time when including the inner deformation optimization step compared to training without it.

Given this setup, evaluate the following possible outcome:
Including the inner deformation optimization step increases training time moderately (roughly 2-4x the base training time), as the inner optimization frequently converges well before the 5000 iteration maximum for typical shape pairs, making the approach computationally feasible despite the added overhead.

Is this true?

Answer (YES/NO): NO